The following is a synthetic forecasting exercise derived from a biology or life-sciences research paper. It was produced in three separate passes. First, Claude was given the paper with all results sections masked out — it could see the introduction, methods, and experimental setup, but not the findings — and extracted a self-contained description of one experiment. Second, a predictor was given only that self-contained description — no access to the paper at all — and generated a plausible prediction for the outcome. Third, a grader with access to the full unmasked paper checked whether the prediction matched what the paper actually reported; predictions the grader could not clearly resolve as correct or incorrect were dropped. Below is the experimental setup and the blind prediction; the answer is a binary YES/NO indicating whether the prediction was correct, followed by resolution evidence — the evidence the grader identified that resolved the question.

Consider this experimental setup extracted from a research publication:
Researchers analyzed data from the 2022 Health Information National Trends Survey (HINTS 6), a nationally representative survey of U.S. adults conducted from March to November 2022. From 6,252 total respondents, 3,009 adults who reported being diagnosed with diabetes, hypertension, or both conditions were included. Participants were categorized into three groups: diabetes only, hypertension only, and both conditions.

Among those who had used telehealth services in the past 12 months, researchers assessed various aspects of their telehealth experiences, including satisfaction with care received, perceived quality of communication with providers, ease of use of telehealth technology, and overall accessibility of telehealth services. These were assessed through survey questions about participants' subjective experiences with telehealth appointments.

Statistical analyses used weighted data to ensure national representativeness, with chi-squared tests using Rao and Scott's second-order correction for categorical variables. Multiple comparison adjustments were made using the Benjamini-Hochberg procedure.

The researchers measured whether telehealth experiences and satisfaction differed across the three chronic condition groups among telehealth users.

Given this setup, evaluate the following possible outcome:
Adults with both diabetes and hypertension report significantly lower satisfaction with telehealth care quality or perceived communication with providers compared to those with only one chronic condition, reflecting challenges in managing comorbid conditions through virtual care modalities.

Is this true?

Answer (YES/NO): NO